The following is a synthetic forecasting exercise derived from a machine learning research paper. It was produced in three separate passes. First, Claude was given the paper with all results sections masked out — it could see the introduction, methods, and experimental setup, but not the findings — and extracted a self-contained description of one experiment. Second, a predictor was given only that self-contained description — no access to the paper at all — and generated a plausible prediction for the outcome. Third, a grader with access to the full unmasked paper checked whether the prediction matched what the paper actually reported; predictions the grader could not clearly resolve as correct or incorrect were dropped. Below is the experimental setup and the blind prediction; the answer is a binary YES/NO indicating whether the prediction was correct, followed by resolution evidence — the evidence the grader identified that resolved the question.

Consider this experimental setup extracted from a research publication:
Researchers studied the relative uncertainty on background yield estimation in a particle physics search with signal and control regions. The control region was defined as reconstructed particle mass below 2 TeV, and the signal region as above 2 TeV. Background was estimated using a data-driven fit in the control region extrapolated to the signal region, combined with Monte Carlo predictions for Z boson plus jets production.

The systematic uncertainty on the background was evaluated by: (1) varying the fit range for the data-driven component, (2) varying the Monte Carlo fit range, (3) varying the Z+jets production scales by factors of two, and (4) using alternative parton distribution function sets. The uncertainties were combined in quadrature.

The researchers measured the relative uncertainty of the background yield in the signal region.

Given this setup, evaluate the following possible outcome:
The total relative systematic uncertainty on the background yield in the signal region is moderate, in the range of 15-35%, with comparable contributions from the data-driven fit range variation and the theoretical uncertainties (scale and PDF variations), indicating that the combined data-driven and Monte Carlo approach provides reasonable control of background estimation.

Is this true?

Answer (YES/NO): YES